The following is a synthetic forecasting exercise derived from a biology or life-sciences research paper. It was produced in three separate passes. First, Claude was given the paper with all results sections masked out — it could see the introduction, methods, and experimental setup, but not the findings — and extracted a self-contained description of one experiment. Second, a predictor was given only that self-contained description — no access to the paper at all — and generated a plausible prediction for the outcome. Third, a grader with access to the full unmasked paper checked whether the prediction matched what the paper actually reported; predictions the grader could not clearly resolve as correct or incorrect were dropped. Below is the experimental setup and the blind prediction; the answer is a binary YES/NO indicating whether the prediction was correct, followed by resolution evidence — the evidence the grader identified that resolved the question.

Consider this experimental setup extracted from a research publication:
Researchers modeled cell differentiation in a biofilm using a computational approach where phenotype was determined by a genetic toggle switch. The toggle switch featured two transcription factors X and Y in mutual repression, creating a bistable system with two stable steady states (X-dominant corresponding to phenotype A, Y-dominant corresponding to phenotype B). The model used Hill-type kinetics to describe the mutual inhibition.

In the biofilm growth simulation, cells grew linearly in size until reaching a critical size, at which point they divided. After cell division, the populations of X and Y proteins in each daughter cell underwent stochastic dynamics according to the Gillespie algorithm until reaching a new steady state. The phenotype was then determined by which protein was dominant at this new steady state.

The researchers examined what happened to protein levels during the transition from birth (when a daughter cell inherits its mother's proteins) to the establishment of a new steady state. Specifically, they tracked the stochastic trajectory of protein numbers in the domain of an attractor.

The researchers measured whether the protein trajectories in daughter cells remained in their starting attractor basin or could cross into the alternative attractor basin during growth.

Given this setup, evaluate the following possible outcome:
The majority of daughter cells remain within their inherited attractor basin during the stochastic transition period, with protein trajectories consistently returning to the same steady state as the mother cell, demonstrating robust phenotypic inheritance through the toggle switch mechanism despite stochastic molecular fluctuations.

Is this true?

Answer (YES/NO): NO